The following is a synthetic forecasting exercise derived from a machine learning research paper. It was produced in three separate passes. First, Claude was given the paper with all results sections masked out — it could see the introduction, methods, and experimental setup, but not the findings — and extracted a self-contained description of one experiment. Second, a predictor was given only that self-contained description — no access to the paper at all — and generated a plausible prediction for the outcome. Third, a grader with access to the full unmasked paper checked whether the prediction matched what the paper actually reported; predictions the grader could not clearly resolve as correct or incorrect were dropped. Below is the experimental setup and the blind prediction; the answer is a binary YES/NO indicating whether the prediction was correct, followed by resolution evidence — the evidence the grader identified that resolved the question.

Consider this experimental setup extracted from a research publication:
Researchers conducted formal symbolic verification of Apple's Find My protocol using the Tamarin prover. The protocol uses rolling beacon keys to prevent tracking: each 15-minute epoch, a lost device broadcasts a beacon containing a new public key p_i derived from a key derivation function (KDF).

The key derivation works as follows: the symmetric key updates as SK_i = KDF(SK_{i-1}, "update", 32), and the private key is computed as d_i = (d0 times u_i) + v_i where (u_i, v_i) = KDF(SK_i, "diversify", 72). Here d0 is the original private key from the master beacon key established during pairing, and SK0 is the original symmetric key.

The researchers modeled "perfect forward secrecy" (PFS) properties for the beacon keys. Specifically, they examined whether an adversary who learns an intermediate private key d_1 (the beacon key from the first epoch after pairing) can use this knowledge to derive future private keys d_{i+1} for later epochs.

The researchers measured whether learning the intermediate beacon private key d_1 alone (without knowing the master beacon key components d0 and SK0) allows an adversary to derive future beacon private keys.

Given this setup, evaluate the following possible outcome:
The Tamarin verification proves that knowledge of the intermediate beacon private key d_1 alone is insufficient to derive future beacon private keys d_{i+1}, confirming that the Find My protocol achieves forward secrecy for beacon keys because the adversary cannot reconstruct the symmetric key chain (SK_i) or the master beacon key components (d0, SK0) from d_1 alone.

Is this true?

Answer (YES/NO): YES